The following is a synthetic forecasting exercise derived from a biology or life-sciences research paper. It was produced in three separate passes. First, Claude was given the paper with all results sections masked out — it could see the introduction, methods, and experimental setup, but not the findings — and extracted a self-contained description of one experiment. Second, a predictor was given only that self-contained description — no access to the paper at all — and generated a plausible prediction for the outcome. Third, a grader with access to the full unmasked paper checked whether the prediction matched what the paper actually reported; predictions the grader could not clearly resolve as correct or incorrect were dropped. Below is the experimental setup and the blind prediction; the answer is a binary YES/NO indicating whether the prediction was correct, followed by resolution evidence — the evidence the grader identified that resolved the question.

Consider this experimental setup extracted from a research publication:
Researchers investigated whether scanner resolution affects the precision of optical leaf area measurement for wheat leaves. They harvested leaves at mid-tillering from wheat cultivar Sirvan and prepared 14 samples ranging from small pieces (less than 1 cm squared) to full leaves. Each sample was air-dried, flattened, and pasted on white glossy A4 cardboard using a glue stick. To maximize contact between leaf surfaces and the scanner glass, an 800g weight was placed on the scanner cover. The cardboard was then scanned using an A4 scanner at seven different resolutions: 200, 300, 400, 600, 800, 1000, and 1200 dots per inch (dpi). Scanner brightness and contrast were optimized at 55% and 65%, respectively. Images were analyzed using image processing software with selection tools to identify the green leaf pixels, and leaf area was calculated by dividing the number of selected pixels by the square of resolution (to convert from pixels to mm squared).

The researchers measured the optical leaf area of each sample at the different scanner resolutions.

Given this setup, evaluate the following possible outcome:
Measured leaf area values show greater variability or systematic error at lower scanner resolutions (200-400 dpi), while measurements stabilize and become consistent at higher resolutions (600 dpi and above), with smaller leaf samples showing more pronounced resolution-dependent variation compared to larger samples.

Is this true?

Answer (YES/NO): NO